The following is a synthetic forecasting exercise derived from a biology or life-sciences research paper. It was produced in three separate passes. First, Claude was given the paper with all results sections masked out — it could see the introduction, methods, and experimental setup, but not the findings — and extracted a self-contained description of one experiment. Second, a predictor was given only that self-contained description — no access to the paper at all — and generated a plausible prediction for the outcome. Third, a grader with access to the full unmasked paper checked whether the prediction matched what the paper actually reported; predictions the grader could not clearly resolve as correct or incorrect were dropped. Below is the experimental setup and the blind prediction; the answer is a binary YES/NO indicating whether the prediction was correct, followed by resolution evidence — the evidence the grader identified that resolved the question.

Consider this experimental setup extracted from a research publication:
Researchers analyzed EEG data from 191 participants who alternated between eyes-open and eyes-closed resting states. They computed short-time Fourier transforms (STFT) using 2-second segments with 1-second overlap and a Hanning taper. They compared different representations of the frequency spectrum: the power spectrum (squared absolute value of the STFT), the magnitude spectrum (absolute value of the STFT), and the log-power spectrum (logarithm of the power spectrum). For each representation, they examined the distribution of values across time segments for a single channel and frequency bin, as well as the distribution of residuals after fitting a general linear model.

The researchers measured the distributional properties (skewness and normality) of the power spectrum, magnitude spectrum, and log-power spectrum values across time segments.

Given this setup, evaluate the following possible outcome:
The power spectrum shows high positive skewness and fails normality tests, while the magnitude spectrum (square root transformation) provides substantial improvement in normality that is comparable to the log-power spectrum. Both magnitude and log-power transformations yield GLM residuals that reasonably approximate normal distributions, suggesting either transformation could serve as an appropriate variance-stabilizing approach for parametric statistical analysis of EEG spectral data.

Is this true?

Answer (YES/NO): NO